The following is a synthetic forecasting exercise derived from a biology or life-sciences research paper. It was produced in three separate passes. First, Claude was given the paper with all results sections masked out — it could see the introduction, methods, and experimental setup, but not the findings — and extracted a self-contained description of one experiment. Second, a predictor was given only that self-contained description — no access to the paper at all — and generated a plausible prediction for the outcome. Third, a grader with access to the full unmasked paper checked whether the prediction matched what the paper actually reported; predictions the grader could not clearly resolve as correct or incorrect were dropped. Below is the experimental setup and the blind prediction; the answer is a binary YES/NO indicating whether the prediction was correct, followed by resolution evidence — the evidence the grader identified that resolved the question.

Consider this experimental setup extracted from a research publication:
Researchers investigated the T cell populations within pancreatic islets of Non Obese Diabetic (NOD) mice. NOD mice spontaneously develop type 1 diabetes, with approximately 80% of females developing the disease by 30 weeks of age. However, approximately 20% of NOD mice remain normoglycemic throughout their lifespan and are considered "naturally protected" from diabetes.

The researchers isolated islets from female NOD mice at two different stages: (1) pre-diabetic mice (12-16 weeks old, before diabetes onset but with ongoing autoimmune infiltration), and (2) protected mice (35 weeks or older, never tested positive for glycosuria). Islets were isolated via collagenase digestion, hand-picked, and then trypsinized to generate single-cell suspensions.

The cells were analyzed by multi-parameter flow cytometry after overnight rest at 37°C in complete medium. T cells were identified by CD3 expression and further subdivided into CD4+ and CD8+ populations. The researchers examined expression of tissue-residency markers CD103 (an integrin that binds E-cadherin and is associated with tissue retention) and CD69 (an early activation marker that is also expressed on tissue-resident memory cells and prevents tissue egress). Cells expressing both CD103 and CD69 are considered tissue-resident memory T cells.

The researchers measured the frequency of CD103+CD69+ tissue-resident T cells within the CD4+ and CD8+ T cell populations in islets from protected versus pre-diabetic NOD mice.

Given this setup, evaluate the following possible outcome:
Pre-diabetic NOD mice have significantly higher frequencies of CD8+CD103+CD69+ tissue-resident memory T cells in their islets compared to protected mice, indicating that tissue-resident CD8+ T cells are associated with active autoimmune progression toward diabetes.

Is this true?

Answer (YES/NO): YES